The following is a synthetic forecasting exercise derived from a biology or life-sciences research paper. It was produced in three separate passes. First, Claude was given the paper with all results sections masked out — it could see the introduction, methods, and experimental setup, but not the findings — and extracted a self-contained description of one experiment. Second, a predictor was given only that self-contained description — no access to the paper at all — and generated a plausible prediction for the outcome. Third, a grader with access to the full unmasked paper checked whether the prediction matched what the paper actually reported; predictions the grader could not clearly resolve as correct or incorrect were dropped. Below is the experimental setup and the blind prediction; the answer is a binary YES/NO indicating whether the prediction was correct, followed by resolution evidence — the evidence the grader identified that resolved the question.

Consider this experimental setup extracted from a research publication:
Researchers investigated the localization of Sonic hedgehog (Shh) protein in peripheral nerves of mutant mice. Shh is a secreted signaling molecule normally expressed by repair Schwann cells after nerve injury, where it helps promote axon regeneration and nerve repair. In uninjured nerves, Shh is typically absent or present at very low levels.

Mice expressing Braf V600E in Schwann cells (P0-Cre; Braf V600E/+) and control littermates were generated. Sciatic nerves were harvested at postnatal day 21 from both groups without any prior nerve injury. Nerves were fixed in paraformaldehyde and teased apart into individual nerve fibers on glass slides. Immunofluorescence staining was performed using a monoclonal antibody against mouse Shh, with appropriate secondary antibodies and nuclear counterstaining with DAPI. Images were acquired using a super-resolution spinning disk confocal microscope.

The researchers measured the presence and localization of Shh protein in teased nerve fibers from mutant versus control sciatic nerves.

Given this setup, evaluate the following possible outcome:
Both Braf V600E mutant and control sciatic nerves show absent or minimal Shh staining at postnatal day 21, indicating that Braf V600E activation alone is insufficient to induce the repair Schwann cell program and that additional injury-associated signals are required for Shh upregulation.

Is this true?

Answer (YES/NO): NO